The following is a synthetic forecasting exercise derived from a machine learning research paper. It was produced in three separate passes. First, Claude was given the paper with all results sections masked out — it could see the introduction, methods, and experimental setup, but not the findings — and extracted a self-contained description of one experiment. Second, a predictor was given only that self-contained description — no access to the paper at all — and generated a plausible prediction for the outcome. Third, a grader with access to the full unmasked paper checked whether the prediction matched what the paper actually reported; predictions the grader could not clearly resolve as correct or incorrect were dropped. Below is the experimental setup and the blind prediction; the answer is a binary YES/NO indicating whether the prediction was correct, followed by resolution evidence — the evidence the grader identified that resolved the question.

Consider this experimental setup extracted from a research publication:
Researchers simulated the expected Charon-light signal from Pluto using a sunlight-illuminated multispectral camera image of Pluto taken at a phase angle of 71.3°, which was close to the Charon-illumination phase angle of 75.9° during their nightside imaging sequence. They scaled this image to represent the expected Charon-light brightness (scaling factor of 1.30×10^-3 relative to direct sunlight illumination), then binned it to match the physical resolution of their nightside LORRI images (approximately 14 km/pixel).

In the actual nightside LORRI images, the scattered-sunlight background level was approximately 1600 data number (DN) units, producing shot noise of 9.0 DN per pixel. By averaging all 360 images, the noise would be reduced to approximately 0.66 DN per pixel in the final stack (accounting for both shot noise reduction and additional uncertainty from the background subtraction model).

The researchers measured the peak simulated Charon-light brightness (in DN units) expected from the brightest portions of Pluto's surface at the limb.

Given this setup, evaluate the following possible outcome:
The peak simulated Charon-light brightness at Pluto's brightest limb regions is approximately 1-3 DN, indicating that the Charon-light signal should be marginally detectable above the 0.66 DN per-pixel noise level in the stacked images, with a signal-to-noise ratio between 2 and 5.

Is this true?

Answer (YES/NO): YES